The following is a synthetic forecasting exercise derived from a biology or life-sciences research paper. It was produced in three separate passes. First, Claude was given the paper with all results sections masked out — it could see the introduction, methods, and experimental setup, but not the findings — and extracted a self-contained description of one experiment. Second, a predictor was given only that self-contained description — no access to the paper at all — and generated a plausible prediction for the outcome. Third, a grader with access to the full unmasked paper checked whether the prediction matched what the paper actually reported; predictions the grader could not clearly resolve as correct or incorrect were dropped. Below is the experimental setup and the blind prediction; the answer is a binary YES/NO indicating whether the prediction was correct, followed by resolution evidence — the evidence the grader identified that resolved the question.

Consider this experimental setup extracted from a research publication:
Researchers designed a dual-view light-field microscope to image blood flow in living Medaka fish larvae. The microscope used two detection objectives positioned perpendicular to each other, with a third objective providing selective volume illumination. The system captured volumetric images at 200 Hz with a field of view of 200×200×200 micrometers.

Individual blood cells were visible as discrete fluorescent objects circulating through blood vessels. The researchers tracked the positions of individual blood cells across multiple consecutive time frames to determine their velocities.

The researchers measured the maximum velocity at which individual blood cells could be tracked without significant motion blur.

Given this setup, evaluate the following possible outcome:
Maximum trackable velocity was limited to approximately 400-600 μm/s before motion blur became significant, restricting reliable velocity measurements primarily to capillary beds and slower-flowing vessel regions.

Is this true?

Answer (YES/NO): NO